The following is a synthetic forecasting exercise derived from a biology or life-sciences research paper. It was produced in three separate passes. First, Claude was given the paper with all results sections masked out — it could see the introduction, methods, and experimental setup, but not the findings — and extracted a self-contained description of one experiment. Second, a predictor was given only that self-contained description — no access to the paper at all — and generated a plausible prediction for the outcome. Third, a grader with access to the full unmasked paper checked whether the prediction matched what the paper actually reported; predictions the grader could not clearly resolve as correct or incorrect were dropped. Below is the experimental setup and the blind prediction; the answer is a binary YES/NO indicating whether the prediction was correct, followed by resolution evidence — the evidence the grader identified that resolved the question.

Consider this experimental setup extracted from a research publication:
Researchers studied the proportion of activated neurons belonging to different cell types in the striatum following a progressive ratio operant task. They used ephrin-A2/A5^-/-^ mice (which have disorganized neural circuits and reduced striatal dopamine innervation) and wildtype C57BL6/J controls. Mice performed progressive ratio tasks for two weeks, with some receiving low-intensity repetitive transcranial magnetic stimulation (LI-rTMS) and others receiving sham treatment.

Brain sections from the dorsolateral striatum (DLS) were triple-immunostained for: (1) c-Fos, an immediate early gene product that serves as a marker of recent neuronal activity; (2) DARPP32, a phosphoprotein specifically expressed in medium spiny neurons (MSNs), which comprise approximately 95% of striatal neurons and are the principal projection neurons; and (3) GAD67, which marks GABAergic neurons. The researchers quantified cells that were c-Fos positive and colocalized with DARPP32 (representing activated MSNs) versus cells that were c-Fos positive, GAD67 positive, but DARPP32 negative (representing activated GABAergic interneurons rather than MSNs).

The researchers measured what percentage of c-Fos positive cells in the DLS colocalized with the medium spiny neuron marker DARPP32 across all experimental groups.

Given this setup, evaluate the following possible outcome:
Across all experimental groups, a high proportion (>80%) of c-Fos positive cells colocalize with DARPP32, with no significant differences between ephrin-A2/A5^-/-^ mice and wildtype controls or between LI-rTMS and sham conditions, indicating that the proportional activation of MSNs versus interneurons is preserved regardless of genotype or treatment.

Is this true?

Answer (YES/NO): NO